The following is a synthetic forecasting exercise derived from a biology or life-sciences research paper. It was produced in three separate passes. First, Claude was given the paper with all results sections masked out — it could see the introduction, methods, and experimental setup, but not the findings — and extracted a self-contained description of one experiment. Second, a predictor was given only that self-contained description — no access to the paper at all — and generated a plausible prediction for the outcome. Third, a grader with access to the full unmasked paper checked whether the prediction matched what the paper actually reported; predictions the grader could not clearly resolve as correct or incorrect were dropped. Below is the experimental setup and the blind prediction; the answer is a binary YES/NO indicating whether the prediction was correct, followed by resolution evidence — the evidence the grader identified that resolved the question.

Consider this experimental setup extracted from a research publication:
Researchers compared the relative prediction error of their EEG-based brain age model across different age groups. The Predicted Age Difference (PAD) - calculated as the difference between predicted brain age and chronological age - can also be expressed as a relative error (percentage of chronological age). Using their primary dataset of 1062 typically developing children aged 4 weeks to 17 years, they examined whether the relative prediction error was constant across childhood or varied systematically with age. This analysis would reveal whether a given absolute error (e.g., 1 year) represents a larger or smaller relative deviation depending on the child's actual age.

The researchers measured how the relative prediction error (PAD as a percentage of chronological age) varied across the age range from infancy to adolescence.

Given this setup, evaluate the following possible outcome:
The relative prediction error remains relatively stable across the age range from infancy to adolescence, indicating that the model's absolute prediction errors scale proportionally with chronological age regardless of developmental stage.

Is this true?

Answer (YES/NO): YES